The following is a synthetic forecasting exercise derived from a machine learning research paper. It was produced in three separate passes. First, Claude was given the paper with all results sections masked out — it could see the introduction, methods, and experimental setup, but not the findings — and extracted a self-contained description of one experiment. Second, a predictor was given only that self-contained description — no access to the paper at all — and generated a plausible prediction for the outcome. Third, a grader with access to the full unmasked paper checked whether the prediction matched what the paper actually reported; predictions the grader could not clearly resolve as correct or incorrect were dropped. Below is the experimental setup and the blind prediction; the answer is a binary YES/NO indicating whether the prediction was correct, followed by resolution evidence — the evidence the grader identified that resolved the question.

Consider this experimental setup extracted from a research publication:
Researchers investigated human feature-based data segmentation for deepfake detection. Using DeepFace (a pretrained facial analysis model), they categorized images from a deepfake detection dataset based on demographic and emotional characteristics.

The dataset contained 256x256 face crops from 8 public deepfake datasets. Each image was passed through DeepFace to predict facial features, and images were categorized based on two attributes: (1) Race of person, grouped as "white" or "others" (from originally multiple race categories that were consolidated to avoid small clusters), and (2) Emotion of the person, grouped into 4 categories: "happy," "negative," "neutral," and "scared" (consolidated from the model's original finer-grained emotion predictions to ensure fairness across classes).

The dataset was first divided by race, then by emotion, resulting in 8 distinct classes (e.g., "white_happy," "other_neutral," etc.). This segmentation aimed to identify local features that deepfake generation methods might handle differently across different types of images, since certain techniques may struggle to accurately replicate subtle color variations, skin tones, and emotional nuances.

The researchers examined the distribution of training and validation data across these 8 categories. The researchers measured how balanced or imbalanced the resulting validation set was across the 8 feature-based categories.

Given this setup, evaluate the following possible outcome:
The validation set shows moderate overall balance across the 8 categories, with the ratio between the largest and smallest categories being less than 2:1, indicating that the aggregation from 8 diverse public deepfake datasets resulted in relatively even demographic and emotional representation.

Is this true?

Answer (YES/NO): NO